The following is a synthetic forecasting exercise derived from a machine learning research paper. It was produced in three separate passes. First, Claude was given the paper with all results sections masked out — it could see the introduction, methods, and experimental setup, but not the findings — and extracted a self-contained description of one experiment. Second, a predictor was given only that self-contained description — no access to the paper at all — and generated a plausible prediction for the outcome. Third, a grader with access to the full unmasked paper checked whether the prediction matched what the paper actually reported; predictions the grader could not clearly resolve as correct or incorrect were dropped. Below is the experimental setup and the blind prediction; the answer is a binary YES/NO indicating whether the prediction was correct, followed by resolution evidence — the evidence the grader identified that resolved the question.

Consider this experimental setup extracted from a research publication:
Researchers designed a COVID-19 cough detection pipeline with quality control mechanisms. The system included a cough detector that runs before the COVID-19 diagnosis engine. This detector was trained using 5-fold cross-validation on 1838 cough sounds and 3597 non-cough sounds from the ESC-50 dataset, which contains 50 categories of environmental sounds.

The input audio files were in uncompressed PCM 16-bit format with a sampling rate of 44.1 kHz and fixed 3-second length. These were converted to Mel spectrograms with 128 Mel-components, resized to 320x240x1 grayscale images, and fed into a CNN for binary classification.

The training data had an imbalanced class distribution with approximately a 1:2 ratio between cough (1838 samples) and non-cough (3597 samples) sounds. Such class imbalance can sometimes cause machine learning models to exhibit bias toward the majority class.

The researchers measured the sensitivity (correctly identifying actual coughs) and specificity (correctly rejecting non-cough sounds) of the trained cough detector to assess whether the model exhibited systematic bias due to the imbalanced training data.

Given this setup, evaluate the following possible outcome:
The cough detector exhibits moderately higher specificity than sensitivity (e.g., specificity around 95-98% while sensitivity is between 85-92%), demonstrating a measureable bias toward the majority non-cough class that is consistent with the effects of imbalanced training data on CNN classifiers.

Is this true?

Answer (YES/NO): NO